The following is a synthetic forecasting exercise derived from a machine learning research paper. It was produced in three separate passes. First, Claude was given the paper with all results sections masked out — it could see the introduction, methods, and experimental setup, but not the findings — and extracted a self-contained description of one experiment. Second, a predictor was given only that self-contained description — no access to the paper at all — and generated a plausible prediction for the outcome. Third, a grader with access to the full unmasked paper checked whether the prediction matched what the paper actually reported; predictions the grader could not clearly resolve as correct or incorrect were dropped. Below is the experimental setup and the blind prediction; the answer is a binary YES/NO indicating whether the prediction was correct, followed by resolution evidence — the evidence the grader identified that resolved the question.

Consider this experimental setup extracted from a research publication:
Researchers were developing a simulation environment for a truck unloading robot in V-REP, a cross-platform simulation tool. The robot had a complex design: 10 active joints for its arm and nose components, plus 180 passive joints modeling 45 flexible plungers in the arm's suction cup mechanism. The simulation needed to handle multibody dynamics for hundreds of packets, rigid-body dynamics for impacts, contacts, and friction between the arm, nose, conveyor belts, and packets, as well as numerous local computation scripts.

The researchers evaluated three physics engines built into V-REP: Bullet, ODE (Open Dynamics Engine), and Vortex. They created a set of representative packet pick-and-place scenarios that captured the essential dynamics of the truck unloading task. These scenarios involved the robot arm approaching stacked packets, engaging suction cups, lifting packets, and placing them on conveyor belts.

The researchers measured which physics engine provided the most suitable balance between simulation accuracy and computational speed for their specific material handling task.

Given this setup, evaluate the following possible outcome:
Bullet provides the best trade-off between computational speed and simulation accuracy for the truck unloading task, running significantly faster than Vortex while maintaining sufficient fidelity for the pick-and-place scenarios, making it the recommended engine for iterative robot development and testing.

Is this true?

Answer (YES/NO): NO